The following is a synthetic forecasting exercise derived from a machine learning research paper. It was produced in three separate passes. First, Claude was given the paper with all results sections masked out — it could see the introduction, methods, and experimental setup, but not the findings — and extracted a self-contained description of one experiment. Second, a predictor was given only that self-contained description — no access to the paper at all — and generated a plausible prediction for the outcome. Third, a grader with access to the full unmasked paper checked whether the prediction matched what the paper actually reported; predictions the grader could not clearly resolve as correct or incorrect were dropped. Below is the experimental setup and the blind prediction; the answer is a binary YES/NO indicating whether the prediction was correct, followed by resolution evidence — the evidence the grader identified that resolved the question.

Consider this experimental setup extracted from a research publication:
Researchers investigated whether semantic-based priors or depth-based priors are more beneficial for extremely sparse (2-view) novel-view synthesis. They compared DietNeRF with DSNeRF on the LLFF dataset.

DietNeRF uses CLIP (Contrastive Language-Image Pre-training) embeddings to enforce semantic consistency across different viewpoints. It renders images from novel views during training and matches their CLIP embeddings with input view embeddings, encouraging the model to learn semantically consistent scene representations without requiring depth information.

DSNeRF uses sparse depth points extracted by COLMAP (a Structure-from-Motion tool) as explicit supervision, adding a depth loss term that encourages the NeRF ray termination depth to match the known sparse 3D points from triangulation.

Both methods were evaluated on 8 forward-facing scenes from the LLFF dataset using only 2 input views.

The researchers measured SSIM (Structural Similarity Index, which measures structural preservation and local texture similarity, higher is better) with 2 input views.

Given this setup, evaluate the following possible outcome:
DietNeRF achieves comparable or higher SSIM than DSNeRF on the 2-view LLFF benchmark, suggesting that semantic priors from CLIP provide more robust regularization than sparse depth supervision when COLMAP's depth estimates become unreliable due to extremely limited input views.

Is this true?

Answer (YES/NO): NO